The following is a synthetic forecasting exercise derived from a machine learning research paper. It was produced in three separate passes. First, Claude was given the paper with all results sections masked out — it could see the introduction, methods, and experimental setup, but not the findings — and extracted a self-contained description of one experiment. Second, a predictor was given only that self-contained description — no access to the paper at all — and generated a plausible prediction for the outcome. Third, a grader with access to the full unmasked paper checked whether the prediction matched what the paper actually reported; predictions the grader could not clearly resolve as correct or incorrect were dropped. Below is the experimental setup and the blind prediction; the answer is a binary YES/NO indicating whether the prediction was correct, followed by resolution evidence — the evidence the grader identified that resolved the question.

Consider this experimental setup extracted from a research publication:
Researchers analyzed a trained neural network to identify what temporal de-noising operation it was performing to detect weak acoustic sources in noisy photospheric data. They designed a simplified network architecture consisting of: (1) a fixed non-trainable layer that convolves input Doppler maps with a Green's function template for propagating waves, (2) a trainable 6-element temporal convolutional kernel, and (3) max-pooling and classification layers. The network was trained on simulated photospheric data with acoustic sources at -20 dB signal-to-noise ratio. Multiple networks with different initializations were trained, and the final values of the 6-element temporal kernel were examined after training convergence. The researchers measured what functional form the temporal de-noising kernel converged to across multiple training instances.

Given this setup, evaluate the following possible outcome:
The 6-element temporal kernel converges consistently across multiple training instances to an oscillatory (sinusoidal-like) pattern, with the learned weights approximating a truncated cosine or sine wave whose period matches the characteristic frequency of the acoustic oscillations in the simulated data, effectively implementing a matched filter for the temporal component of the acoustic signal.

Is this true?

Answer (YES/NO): NO